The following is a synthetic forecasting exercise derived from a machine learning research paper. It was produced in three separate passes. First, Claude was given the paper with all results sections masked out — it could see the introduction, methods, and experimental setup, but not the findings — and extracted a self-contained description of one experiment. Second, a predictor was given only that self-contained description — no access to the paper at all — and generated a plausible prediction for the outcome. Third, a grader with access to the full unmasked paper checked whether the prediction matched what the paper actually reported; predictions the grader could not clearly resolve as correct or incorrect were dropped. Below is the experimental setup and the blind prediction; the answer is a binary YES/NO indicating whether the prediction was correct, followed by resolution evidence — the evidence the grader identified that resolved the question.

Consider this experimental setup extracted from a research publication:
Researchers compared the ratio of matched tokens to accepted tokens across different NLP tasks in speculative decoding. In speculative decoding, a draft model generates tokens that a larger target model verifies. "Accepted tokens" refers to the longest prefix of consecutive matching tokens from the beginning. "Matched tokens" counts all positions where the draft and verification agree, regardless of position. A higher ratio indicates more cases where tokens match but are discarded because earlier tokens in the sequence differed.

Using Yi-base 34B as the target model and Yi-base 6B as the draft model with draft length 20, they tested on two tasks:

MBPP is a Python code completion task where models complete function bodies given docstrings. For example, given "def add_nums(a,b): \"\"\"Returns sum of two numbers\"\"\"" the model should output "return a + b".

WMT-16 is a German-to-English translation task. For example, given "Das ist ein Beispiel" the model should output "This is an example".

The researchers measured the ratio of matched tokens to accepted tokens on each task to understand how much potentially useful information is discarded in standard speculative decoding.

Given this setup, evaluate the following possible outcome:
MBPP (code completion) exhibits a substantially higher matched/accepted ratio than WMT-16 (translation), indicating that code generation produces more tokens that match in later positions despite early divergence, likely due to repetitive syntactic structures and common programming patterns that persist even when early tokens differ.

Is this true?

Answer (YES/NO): NO